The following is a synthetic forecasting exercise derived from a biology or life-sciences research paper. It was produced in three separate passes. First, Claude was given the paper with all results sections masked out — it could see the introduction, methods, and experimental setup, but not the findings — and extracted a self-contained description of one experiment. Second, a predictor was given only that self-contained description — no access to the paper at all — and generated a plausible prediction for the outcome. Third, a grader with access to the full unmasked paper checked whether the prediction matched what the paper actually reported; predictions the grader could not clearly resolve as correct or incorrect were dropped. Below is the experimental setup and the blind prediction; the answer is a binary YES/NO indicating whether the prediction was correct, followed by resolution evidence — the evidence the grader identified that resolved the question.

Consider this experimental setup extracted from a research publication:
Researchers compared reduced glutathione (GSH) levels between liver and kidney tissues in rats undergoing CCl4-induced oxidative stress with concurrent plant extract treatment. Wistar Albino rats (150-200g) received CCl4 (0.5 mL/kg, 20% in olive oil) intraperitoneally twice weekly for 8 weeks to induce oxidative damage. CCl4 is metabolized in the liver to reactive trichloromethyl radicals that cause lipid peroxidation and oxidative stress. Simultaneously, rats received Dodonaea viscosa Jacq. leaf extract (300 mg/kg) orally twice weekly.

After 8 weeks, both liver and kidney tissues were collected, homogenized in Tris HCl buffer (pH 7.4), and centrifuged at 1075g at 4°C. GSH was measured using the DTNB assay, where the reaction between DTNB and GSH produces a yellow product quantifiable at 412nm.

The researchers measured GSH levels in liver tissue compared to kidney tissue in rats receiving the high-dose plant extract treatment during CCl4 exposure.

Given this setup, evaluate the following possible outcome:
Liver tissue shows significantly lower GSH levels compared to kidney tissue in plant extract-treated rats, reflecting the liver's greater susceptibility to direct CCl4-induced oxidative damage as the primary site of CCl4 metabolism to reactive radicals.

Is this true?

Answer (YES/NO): YES